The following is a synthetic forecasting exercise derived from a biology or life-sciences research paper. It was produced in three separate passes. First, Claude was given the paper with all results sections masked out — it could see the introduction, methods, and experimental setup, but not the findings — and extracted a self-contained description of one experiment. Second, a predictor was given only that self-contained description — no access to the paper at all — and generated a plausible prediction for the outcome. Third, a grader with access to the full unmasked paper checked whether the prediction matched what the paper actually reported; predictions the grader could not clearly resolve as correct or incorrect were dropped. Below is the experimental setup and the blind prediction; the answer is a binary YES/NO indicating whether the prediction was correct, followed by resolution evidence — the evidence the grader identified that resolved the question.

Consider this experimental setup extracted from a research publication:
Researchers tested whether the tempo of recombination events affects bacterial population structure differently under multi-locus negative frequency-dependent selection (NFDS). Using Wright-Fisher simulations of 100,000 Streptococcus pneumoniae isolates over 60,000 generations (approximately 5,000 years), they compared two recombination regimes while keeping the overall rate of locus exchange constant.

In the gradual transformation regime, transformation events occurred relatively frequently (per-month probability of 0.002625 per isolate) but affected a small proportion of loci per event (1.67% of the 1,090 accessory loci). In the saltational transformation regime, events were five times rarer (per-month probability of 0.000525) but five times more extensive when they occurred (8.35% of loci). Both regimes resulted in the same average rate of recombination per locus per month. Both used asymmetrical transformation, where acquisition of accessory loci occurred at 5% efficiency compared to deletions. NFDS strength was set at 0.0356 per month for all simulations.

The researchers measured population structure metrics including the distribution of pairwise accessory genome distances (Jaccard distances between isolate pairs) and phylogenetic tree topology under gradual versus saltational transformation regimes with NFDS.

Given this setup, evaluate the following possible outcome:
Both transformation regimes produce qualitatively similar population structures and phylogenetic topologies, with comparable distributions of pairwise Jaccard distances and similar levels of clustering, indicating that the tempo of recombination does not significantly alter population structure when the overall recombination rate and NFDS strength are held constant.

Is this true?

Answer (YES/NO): NO